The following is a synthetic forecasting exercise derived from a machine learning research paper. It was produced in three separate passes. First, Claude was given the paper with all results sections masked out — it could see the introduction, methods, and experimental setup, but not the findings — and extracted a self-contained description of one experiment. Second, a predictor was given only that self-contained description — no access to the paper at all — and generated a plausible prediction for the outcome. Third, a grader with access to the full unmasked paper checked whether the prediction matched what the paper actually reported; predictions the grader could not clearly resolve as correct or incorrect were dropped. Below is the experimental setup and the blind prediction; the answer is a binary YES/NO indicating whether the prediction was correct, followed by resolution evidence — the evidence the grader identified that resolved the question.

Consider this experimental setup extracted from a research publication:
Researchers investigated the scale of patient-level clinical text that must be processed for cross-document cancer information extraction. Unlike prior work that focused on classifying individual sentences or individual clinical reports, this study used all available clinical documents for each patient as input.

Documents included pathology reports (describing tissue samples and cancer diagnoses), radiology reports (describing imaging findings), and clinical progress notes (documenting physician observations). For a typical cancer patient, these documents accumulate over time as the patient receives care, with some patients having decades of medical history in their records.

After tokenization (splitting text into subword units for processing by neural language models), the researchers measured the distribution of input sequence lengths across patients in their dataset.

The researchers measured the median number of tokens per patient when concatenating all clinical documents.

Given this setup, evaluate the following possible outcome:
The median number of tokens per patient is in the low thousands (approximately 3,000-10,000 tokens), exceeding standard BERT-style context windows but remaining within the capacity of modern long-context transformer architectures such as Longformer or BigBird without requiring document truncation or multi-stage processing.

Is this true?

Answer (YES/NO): NO